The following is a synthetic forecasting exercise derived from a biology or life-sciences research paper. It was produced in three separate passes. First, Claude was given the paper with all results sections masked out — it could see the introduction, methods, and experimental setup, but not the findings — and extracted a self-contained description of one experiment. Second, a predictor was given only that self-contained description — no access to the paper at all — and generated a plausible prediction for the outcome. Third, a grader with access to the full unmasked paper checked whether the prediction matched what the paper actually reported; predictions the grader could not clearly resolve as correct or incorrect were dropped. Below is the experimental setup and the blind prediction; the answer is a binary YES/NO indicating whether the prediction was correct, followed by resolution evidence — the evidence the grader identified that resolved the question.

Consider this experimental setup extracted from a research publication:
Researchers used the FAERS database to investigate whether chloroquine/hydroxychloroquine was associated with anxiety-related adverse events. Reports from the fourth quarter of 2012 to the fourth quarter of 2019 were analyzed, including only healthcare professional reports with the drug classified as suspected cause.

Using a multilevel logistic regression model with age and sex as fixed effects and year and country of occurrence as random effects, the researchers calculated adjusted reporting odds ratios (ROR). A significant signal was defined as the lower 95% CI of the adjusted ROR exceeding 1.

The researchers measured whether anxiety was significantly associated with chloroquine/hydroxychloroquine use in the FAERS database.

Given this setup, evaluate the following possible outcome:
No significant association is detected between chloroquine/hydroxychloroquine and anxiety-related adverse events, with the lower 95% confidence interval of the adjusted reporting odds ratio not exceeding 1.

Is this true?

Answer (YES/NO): YES